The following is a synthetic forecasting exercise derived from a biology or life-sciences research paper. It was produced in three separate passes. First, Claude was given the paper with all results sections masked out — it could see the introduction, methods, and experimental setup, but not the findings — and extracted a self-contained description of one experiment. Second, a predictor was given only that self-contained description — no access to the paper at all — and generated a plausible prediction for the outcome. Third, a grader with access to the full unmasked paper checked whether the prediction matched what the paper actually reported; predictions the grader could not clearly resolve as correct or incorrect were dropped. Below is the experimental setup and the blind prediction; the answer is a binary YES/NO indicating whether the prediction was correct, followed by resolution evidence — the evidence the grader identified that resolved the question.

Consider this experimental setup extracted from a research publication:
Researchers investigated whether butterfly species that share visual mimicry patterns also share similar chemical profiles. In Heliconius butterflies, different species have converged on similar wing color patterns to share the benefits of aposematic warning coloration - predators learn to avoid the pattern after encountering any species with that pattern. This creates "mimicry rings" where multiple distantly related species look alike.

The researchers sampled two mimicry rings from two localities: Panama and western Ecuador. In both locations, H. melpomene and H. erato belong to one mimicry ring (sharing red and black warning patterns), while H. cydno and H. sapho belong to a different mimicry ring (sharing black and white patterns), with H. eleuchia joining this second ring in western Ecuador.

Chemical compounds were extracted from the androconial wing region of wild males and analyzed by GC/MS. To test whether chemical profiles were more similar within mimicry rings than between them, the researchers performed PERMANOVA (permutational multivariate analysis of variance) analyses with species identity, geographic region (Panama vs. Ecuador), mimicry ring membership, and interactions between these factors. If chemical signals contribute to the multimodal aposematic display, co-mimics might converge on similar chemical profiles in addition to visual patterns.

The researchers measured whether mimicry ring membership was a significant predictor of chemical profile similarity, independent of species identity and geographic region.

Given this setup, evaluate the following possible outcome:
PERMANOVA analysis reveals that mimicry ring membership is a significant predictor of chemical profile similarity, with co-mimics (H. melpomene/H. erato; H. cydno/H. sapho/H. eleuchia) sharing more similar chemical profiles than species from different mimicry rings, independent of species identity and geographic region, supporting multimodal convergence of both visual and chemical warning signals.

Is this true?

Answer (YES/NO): YES